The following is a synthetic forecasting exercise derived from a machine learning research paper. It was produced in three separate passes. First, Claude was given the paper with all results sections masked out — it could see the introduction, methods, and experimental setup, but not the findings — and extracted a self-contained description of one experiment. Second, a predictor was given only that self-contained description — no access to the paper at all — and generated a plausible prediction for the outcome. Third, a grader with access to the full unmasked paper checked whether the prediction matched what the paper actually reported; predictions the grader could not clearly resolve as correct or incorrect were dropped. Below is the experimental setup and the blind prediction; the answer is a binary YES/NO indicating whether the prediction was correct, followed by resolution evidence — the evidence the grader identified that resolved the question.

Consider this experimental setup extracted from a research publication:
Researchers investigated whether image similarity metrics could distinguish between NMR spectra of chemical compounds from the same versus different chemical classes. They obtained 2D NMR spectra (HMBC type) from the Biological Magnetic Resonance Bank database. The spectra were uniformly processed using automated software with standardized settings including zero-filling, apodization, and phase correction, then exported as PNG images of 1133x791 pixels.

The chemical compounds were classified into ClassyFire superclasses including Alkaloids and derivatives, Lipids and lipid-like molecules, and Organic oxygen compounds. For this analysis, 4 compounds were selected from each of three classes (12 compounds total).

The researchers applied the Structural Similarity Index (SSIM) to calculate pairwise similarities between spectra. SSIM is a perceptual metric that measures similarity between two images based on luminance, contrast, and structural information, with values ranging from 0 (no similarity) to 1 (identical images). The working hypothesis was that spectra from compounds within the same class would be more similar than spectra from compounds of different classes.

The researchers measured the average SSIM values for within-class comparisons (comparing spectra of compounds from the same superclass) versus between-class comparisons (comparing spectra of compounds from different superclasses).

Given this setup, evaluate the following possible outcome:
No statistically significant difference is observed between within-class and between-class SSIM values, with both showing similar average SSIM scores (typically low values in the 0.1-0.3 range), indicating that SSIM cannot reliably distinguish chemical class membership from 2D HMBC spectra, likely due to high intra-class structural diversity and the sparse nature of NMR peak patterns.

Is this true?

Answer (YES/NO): NO